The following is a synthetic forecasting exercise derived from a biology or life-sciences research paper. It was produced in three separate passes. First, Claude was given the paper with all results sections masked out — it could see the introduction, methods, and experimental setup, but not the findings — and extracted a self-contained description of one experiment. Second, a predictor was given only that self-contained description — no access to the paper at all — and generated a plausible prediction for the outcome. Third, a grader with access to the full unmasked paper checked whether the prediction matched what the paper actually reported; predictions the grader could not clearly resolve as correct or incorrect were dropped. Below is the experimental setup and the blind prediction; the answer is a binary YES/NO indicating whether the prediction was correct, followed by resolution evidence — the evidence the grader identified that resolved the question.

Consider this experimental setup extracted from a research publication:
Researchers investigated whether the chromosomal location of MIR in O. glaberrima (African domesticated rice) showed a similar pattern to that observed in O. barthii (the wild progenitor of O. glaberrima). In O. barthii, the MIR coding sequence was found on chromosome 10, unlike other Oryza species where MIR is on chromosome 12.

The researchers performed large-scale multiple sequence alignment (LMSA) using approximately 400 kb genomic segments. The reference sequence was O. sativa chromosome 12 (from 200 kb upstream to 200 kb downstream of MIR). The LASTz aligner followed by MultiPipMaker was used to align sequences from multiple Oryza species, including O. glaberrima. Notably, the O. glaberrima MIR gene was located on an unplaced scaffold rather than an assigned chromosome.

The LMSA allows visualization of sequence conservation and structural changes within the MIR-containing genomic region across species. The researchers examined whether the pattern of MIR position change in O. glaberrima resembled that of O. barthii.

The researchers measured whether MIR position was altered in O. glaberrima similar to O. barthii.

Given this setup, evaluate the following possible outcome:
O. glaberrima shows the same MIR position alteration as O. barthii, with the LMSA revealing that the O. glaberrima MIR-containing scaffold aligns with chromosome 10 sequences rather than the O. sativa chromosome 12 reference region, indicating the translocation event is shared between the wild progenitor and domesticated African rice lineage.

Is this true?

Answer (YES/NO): NO